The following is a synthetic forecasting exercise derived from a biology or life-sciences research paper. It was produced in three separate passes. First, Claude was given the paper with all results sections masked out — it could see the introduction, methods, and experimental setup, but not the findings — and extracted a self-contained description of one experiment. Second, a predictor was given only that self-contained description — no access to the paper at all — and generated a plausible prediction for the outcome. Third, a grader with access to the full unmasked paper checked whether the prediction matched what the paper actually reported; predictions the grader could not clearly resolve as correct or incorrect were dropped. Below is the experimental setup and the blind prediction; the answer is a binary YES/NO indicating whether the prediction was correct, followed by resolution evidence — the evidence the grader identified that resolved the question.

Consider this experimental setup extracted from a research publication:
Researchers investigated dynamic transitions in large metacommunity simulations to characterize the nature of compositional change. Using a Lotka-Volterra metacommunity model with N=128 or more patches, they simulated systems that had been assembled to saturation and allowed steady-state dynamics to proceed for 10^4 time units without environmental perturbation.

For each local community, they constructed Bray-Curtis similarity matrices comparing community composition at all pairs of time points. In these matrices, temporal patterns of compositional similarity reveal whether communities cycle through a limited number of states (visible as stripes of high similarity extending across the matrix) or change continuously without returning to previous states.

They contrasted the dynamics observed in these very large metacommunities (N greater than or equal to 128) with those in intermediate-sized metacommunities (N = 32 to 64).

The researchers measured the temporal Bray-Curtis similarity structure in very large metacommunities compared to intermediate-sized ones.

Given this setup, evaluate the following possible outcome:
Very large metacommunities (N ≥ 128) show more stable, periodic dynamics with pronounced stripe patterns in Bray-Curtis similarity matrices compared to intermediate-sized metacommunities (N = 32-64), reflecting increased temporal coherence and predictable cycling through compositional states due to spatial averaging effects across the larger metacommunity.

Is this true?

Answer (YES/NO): NO